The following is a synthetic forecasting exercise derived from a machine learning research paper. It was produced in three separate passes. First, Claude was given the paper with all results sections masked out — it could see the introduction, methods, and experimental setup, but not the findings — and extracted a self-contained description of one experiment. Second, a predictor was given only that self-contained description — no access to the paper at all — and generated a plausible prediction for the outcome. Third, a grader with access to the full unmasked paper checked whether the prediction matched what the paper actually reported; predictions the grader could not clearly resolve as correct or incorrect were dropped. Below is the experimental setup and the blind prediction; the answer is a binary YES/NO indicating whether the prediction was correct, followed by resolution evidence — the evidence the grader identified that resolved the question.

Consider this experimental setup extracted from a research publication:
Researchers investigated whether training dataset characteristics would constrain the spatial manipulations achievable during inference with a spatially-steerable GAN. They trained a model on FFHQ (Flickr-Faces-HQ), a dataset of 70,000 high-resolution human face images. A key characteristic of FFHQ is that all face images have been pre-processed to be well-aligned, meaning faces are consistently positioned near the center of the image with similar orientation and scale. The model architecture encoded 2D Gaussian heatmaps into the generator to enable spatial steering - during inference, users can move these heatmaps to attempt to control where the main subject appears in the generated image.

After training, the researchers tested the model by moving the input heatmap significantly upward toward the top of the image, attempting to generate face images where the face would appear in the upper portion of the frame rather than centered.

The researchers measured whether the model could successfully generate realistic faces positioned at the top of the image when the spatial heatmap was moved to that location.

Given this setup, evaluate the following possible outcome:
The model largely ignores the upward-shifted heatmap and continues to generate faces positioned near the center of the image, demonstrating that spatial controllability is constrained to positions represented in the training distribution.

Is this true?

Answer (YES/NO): YES